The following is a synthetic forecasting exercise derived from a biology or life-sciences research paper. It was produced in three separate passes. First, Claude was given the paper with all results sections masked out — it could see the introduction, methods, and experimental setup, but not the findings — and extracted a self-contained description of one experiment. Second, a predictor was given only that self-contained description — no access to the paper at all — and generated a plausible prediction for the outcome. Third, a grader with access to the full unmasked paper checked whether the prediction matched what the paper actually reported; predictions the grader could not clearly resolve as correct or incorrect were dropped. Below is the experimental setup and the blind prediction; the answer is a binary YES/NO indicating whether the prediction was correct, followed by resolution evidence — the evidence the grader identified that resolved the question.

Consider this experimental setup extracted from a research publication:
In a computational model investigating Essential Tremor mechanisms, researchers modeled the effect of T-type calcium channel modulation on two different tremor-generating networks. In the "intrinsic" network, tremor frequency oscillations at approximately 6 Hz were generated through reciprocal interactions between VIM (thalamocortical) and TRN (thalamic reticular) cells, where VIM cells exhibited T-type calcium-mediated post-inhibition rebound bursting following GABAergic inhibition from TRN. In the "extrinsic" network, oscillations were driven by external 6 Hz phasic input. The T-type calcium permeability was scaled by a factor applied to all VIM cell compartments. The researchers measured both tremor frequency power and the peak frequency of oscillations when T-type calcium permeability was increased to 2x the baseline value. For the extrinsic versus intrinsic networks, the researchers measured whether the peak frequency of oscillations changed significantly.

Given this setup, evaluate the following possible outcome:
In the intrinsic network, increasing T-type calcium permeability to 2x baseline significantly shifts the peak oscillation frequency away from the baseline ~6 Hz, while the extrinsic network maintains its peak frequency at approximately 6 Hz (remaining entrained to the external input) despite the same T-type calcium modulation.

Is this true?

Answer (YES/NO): YES